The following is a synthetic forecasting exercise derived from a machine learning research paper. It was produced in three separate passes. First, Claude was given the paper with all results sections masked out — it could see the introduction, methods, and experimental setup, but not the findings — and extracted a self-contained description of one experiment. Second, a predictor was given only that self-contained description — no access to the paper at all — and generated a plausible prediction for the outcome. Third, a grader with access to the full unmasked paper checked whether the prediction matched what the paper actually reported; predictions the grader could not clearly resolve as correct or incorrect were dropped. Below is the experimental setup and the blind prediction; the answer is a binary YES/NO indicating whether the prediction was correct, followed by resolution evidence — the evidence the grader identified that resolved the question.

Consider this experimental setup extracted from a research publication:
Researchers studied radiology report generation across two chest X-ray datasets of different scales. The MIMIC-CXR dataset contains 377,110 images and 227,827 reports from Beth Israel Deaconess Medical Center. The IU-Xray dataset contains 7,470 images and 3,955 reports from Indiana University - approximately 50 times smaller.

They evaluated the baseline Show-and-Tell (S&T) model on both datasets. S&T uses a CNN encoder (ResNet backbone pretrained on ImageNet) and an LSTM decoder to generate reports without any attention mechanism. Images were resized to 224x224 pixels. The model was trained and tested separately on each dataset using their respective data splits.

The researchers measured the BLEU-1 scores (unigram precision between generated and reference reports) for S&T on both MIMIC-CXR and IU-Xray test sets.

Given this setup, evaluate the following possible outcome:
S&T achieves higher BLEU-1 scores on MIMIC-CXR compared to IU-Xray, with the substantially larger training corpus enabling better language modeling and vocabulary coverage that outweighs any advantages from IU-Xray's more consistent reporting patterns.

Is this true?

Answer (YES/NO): YES